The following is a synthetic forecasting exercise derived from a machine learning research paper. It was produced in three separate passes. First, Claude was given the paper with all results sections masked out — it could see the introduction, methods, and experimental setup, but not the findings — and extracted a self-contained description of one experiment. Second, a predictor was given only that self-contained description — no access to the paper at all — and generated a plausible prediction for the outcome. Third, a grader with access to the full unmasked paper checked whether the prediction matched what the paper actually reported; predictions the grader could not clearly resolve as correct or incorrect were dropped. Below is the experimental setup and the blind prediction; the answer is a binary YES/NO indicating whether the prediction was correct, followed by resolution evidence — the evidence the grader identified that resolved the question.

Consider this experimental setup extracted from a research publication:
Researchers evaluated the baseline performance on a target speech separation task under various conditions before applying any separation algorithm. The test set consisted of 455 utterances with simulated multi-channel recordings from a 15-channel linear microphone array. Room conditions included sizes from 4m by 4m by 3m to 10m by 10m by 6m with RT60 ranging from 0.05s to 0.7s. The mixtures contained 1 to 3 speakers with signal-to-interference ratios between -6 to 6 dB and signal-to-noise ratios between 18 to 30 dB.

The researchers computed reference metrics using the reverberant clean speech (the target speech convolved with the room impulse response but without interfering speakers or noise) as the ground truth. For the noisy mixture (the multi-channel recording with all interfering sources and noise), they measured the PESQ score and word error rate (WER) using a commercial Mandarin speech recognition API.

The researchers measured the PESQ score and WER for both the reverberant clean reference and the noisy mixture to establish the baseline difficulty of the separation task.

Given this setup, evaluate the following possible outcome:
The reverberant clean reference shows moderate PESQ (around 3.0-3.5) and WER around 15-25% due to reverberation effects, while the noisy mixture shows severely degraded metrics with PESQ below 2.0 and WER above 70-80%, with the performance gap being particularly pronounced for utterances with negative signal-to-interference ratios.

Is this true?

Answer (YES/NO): NO